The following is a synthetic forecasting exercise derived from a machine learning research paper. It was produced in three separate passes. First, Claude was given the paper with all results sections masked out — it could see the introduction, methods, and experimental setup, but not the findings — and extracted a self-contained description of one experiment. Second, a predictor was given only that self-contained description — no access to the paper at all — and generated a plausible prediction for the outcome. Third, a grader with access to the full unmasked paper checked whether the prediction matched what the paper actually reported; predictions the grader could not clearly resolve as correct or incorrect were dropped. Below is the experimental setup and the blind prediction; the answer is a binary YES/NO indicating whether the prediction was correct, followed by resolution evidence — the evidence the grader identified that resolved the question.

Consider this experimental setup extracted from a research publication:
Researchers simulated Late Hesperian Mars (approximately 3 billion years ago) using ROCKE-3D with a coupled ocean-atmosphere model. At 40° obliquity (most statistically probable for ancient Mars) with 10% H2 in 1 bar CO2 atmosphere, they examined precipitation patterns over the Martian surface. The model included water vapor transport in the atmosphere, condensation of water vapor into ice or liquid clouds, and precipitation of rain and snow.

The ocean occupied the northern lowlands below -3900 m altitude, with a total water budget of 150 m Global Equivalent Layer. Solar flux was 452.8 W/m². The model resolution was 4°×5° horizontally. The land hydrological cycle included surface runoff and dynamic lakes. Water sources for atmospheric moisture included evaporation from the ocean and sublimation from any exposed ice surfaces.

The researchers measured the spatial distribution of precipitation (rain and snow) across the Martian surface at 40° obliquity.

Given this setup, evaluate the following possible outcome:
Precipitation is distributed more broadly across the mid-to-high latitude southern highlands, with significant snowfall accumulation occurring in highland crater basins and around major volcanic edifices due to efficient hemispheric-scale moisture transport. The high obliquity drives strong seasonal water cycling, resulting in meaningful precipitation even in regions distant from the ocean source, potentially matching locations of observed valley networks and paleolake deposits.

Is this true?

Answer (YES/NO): NO